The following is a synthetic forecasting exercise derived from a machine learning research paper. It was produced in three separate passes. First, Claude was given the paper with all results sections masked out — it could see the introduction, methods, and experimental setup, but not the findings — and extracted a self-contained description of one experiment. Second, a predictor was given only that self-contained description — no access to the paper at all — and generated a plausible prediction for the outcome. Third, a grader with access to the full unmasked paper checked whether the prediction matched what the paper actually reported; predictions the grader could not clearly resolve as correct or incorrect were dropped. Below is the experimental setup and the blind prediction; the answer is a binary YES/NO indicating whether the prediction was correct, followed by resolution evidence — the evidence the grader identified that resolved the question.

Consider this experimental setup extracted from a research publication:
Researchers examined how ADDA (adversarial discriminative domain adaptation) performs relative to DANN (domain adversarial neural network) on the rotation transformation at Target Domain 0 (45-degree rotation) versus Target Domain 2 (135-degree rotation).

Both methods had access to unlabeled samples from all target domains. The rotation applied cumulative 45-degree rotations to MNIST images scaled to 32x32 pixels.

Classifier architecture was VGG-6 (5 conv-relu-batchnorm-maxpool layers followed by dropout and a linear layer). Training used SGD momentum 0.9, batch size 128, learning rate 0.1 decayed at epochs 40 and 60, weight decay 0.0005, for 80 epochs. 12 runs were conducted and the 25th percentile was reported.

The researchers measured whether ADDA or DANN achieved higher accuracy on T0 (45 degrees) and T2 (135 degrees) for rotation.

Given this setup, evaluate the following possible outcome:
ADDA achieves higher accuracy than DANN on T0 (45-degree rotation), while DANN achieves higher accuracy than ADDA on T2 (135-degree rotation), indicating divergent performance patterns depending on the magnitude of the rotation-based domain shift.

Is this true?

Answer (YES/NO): NO